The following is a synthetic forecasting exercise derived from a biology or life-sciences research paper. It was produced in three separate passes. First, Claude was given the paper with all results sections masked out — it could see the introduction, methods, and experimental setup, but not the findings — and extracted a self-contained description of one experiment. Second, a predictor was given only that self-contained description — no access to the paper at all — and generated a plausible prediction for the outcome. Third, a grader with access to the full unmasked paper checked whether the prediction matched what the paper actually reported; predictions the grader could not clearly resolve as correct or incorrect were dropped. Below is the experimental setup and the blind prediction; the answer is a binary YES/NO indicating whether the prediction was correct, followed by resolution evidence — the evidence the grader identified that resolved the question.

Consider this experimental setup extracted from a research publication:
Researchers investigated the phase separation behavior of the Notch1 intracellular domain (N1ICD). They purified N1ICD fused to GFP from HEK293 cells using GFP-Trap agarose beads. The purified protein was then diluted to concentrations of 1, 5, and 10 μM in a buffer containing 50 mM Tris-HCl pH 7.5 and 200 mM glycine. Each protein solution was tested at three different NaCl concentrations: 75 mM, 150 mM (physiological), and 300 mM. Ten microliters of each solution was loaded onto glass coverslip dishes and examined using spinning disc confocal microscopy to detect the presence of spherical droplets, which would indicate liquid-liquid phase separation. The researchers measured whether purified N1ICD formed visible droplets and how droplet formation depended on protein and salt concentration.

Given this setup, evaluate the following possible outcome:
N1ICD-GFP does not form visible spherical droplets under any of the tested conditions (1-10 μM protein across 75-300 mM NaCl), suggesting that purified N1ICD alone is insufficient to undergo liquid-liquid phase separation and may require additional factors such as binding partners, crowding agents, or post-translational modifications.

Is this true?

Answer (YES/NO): NO